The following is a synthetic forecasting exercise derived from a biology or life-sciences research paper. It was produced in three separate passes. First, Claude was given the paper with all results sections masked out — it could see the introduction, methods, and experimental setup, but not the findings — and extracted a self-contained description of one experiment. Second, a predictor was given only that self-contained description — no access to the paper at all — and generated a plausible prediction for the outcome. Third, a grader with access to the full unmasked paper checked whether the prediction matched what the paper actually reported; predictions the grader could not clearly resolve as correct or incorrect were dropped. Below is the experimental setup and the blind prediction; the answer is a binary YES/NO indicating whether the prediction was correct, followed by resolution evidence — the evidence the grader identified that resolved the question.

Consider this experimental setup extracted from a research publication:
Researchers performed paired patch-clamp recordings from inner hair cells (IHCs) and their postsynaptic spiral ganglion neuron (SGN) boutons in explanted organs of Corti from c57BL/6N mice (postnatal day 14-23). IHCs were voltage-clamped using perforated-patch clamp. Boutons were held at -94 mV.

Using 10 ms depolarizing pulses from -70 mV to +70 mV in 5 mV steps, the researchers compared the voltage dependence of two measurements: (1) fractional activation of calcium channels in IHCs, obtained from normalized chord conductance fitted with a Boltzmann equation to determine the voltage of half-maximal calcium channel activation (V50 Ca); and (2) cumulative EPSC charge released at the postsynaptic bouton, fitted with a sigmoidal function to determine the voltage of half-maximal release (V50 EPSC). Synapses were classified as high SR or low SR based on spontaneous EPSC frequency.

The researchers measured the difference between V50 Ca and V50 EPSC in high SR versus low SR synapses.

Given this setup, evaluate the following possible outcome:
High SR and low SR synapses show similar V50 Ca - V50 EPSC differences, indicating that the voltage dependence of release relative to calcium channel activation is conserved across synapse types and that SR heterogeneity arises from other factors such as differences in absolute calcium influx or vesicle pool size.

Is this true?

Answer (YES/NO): NO